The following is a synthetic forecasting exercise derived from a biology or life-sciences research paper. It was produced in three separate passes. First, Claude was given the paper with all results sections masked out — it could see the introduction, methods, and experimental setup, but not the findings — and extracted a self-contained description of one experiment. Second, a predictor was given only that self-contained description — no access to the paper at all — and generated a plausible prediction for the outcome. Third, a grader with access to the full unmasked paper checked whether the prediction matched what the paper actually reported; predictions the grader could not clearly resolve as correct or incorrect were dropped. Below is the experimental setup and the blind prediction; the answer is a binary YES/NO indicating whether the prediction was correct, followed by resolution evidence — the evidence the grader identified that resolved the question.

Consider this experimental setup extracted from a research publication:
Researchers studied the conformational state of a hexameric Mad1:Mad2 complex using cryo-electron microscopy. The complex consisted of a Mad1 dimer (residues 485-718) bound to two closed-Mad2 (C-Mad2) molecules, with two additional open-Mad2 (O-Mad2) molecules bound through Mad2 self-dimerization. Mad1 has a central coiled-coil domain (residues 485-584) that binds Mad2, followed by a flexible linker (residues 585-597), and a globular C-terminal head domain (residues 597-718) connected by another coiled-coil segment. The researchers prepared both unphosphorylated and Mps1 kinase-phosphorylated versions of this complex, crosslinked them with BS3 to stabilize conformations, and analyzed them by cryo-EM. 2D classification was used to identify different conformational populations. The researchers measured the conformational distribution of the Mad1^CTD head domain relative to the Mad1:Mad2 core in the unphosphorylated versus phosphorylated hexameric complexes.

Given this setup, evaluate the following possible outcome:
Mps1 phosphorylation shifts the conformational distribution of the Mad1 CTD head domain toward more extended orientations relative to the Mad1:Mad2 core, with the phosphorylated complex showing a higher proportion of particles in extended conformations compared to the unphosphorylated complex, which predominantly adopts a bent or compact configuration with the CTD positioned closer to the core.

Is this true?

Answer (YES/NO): NO